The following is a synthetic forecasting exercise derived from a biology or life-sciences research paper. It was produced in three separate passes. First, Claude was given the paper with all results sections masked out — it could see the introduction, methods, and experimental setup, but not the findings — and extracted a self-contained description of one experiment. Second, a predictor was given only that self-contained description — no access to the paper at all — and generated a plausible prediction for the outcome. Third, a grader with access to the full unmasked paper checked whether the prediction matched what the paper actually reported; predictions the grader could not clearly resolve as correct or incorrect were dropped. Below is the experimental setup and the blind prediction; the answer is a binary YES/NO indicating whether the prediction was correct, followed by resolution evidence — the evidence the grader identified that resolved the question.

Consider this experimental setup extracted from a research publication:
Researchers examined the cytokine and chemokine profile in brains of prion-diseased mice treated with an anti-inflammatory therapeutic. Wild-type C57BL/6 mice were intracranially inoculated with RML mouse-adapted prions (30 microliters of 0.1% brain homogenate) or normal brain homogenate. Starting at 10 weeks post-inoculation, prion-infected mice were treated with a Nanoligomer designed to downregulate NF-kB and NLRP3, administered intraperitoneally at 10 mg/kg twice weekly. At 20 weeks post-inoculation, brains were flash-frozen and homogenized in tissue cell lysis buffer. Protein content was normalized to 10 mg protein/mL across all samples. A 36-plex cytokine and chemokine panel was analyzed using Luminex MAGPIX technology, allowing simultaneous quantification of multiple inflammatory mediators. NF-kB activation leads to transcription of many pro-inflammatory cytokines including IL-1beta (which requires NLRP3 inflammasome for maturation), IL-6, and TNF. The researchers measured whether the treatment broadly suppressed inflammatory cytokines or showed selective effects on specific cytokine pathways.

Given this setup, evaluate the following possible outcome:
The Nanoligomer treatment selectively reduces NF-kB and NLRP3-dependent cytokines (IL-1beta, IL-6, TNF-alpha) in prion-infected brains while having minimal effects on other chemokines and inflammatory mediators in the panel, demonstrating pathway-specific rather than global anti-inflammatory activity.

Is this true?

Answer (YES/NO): NO